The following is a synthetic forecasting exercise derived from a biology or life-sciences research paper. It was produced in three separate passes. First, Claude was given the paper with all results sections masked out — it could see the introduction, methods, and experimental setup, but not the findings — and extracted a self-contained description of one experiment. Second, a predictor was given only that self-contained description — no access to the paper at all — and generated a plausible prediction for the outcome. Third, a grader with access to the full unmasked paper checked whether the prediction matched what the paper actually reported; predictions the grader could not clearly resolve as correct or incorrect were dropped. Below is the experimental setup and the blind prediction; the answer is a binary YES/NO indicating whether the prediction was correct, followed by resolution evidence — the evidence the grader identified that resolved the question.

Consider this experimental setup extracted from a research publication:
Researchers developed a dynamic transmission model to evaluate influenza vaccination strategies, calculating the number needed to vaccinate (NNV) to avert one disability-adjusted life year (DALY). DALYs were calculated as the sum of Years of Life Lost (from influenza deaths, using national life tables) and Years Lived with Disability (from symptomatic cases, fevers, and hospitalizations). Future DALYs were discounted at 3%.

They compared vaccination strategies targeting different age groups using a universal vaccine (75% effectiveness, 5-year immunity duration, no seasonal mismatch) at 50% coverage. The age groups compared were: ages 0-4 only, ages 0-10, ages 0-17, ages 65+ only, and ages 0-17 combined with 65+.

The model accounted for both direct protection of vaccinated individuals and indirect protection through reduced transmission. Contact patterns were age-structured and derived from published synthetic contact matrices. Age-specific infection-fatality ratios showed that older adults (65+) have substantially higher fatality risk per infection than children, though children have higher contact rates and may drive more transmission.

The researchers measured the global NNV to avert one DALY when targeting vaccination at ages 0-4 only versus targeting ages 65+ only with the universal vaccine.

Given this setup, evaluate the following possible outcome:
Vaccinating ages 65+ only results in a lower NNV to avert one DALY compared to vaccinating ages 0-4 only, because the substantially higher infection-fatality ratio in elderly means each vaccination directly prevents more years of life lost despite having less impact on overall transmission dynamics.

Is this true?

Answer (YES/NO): NO